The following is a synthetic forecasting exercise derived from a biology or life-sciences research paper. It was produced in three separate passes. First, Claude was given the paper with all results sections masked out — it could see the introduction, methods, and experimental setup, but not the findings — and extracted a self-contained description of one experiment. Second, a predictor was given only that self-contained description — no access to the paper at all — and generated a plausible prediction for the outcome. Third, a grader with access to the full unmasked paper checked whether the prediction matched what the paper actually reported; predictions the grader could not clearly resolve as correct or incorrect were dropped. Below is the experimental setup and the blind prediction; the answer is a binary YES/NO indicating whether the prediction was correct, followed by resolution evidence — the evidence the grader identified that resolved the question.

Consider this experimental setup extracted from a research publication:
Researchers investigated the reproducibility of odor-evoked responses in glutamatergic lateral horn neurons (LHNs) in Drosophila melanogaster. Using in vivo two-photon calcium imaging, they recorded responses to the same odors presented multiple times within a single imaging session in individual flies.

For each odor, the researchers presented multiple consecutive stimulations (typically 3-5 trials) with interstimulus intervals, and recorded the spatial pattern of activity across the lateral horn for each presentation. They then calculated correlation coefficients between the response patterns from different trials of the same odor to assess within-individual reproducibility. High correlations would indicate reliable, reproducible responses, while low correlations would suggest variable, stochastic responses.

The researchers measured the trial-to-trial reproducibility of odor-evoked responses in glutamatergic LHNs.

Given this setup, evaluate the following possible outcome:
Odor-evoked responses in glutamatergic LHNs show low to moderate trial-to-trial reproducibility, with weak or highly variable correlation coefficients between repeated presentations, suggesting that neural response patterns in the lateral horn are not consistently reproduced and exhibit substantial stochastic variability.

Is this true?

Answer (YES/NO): NO